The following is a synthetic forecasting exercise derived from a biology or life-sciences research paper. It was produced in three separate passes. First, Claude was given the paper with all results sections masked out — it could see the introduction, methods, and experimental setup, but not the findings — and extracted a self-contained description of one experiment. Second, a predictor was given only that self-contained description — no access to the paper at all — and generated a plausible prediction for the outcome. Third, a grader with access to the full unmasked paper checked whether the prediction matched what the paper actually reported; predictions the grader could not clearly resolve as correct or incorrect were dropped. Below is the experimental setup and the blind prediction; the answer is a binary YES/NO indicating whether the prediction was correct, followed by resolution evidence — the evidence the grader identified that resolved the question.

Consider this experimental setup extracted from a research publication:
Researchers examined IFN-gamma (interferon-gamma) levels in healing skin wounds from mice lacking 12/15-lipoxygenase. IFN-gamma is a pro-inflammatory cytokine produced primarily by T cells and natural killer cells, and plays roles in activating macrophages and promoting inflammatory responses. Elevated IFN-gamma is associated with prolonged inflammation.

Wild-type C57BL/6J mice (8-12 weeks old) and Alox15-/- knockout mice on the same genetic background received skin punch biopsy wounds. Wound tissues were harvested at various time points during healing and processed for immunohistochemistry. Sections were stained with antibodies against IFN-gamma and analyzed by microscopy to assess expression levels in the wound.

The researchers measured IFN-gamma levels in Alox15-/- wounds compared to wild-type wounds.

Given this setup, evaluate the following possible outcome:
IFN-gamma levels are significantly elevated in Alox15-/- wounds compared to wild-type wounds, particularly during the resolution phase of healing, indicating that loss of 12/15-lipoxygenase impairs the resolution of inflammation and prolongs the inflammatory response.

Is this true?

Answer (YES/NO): NO